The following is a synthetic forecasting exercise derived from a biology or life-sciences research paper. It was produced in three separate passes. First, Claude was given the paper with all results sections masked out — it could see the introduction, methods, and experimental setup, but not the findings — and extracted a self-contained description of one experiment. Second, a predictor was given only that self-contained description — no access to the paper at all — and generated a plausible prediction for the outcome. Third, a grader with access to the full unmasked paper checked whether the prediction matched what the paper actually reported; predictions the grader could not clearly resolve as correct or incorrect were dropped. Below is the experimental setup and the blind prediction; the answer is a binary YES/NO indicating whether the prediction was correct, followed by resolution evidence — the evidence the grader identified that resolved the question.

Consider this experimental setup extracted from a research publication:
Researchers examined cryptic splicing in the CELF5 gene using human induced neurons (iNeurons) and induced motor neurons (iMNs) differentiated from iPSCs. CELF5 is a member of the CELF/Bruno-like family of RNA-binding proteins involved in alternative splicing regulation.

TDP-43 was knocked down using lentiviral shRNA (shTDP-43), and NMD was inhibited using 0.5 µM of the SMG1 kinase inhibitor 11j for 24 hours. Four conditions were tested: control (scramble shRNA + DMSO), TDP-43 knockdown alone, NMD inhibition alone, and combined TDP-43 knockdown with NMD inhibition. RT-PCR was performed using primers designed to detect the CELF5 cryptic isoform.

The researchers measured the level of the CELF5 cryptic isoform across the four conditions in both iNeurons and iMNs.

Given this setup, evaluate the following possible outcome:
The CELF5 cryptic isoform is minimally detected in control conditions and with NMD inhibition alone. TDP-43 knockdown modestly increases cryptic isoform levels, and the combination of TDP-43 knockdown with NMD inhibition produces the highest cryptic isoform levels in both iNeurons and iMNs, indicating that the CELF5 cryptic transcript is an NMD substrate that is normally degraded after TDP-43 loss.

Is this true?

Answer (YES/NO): YES